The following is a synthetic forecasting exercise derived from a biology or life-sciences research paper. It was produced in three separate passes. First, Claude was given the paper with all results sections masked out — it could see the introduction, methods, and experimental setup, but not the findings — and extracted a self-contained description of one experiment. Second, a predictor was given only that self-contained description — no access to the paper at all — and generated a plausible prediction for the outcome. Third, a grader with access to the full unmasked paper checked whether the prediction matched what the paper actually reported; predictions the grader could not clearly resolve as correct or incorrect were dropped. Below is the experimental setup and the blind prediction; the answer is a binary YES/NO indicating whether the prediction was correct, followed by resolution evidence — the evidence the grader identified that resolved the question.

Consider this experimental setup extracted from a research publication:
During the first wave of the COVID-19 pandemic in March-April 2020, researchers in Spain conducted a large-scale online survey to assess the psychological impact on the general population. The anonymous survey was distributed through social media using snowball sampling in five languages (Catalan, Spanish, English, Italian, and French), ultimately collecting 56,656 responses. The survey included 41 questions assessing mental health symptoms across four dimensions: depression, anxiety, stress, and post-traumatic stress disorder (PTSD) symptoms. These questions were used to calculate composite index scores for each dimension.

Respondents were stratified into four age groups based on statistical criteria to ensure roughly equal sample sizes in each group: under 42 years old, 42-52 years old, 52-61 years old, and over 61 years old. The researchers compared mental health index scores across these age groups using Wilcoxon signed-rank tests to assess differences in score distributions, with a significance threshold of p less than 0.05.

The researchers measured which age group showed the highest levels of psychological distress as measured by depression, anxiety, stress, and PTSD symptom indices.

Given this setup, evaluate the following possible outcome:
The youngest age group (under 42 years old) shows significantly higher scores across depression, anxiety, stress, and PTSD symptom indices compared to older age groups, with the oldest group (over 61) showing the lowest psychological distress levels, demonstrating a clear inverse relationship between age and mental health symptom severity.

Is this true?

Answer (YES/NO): YES